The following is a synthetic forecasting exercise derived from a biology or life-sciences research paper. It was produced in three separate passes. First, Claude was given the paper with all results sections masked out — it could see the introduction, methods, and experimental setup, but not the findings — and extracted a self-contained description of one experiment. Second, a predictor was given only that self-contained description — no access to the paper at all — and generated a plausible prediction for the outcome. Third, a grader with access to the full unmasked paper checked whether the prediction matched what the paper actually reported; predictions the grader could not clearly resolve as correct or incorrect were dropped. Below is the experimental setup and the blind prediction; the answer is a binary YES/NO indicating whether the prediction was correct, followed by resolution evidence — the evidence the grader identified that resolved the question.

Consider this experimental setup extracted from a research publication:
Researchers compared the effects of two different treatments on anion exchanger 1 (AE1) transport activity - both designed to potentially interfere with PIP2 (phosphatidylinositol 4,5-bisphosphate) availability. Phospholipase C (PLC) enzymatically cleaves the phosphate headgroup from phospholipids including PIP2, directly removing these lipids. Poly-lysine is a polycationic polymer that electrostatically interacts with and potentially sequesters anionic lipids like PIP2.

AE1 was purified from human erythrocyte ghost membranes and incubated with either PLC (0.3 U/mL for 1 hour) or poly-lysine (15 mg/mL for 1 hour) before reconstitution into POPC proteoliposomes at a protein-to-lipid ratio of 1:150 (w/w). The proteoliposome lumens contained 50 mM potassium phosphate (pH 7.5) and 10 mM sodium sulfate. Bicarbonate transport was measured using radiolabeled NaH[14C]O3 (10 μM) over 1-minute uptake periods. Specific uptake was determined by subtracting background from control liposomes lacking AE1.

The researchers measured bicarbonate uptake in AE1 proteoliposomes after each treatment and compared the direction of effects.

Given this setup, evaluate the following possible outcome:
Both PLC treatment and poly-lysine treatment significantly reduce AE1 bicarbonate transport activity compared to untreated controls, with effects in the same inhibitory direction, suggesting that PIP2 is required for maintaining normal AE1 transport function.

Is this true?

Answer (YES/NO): NO